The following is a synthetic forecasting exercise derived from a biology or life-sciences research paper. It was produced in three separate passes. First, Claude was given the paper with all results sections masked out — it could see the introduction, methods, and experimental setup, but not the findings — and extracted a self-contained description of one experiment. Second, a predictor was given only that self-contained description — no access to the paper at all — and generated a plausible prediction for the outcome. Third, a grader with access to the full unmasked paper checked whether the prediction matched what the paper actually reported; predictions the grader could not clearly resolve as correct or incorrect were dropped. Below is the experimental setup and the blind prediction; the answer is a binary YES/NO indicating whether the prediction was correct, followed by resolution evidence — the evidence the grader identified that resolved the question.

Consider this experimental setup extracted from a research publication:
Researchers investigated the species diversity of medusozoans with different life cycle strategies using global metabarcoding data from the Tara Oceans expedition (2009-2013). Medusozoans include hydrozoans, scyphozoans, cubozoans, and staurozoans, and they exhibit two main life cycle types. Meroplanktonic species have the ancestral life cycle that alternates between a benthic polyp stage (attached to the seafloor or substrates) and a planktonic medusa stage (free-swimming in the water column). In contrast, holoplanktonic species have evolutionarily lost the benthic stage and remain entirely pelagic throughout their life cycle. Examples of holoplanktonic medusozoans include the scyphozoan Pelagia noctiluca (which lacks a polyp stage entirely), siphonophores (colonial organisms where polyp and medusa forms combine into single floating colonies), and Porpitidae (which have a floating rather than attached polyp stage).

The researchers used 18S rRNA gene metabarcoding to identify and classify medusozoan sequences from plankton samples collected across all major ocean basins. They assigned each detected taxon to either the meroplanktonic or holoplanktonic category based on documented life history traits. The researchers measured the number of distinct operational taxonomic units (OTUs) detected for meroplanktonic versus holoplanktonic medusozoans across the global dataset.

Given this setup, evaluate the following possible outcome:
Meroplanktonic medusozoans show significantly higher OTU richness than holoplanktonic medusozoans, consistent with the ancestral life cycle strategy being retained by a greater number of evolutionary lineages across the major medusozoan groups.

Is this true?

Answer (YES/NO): YES